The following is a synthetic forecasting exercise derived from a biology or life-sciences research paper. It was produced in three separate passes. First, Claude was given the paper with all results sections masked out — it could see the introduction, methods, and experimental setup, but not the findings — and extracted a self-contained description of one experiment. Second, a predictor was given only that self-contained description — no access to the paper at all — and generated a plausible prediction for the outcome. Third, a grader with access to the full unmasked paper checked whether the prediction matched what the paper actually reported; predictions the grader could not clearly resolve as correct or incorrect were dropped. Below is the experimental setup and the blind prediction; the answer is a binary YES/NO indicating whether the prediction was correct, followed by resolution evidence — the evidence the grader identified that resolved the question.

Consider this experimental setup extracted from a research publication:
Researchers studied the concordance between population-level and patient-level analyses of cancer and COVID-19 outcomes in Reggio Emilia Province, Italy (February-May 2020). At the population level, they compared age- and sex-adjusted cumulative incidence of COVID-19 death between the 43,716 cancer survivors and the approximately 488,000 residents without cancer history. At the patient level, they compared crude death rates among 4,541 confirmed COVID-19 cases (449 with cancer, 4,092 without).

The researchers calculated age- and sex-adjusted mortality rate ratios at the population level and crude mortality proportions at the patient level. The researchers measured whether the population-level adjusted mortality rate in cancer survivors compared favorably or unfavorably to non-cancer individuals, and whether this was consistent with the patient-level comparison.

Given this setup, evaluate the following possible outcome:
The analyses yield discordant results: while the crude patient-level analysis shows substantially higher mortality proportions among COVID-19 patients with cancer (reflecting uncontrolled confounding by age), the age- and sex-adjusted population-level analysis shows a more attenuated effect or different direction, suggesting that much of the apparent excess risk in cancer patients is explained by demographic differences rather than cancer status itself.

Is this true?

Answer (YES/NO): NO